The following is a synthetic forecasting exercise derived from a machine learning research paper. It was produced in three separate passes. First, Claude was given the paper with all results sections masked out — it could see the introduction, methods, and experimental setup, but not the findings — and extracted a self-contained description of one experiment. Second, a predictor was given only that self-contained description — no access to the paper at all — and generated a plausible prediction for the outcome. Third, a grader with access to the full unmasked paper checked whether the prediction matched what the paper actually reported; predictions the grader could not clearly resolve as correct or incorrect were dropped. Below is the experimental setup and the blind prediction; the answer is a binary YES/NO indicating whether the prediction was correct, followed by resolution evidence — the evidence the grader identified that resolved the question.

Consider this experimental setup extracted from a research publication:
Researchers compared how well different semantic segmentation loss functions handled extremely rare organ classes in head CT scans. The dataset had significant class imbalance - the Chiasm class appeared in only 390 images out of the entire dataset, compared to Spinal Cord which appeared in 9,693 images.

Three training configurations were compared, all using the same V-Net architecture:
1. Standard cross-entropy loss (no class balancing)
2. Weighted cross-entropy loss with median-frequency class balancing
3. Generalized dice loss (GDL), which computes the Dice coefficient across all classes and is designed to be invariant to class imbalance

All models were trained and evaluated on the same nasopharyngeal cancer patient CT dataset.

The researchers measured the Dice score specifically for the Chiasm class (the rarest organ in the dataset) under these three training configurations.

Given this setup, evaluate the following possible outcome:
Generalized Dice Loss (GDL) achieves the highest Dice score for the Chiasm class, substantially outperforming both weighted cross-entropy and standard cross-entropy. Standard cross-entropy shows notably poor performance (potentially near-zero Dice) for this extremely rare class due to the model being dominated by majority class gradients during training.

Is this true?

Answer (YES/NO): NO